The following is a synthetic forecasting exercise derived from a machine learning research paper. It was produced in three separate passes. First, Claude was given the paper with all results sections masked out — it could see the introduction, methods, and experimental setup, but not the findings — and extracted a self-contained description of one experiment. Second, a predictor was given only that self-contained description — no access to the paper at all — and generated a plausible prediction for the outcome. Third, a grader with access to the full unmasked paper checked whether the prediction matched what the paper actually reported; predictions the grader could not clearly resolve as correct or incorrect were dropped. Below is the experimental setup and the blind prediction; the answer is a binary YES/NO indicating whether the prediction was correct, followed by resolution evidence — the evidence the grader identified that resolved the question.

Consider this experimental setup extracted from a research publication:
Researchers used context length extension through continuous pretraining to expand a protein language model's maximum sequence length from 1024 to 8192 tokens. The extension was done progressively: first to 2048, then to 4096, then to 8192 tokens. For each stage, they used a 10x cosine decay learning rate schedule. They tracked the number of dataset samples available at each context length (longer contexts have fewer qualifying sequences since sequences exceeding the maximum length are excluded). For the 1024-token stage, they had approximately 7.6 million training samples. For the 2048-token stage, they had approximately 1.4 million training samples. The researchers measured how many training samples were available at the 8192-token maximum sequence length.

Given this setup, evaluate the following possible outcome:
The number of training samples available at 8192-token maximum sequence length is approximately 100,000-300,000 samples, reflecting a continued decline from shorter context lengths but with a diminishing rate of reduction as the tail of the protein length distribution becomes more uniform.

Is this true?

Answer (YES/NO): NO